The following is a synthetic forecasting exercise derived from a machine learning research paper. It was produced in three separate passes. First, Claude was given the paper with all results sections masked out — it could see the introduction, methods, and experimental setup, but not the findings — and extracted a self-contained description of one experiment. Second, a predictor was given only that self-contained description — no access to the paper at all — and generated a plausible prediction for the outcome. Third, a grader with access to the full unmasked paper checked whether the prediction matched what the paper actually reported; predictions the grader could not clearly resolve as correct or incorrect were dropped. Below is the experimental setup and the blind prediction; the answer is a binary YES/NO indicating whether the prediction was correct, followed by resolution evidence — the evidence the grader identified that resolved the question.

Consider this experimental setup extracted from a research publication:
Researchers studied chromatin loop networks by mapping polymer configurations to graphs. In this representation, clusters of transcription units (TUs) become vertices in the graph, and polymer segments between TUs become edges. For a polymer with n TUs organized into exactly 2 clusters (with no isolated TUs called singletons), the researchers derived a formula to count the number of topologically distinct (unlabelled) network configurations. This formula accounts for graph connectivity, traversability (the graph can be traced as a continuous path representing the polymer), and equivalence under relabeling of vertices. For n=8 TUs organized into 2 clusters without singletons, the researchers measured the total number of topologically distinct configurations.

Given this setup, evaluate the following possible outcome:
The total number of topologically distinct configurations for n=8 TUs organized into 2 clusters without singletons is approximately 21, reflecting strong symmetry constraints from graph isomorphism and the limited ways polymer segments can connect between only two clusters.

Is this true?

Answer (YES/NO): NO